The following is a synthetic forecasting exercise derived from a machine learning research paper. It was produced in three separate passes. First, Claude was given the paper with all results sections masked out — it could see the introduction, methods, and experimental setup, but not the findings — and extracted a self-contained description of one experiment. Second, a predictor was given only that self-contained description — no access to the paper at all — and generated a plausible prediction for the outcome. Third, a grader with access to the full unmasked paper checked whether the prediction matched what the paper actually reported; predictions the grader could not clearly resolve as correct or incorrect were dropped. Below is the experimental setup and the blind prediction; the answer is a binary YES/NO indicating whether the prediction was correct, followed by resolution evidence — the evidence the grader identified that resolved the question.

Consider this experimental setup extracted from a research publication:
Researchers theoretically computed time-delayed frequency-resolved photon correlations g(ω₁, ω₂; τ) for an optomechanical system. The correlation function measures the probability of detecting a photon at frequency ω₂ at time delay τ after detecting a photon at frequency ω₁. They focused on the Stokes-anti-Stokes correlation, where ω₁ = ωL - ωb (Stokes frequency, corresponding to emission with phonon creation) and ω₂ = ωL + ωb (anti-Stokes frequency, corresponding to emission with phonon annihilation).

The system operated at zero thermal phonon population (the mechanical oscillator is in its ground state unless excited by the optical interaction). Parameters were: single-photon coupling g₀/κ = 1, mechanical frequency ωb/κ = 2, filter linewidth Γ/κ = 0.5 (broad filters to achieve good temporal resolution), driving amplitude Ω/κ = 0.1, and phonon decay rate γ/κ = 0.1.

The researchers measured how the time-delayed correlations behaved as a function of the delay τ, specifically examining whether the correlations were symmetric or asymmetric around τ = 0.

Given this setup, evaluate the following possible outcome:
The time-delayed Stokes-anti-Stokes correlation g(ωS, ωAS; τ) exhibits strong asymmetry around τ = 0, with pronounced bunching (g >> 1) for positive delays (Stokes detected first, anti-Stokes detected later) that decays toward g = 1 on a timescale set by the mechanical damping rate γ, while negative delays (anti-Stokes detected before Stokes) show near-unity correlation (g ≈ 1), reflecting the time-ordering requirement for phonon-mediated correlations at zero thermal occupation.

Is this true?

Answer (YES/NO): YES